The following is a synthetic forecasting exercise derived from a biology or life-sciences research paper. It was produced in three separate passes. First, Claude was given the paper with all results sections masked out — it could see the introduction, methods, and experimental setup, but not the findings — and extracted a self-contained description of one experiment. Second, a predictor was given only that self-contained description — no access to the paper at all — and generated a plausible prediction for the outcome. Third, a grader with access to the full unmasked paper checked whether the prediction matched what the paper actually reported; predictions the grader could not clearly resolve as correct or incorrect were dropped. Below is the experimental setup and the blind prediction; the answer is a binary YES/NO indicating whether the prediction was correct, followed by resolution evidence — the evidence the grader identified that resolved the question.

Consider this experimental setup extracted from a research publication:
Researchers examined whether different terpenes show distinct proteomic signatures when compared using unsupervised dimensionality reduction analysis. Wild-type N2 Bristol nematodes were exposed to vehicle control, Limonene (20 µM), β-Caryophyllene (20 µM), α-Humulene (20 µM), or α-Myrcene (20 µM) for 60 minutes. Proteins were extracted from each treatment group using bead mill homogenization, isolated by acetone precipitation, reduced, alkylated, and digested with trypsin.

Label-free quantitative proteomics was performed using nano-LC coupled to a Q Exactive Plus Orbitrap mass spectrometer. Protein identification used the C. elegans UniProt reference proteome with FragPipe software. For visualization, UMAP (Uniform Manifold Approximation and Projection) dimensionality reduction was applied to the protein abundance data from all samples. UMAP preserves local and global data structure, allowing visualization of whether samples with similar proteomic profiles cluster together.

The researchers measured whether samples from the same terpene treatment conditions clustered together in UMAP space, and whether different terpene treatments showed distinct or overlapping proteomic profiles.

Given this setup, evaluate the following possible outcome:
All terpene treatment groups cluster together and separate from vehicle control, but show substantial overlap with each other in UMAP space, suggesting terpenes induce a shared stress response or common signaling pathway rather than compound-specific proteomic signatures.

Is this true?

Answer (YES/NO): NO